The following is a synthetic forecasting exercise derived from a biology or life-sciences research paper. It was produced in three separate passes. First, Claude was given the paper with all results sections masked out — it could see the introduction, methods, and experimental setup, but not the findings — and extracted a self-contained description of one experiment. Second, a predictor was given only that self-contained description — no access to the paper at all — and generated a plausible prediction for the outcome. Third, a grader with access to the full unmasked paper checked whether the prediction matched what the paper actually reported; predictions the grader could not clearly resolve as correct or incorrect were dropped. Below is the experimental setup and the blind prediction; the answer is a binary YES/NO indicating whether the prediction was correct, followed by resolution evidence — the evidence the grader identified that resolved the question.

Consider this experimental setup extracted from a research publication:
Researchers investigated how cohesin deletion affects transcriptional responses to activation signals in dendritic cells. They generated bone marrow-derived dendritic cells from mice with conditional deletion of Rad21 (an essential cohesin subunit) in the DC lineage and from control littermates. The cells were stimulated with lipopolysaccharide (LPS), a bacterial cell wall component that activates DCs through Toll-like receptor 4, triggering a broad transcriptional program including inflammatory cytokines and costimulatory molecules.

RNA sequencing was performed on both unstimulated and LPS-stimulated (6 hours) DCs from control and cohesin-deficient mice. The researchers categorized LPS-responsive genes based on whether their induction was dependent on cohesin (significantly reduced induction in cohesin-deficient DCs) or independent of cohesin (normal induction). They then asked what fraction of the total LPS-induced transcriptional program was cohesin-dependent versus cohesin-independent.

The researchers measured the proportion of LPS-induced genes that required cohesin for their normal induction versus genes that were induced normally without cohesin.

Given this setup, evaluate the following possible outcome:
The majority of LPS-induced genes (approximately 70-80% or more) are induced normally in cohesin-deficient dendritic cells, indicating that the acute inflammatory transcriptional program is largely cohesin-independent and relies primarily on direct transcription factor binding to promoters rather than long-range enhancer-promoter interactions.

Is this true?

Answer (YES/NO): YES